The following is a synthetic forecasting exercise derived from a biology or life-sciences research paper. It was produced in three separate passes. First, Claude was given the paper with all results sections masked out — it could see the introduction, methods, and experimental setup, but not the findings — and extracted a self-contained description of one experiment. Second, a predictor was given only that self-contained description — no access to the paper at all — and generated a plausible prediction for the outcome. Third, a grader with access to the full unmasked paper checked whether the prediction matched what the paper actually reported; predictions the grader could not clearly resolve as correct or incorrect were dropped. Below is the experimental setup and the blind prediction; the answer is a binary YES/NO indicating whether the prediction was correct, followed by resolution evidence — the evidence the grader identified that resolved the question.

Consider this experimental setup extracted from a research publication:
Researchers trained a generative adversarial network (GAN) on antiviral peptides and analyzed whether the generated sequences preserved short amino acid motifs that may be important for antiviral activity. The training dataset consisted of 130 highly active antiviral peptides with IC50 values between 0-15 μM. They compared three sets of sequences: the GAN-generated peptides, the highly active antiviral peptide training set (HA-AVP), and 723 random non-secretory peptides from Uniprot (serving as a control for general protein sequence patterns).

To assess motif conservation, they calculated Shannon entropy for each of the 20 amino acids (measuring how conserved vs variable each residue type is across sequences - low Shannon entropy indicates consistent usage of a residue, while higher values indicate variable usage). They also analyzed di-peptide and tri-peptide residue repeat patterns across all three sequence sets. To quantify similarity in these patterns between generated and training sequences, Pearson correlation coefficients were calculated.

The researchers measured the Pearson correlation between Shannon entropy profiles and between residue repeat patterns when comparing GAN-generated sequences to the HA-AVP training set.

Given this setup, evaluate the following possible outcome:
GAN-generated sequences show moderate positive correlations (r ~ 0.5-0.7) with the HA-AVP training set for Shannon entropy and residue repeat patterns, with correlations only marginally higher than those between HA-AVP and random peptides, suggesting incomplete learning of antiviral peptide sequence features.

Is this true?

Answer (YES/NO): NO